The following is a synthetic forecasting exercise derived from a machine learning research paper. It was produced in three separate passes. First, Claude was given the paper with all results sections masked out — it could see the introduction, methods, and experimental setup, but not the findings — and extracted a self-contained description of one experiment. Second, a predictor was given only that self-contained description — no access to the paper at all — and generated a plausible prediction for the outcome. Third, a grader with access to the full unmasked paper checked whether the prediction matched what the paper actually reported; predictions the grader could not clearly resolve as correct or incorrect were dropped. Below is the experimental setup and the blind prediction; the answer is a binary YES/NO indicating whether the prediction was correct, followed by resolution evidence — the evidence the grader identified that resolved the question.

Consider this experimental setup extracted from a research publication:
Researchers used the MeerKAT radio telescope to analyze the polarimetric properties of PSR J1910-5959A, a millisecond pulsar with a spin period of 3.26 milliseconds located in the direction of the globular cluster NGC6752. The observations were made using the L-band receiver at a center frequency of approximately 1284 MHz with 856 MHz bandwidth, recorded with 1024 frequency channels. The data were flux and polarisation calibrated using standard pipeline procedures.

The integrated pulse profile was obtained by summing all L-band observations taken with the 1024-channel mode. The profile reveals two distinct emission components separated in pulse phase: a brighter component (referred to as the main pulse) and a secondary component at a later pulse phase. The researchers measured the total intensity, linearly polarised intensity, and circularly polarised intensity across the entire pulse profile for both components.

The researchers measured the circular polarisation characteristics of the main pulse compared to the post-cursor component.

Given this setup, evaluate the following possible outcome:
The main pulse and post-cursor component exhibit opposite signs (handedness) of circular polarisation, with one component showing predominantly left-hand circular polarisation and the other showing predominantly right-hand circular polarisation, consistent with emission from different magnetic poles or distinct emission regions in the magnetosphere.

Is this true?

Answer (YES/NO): NO